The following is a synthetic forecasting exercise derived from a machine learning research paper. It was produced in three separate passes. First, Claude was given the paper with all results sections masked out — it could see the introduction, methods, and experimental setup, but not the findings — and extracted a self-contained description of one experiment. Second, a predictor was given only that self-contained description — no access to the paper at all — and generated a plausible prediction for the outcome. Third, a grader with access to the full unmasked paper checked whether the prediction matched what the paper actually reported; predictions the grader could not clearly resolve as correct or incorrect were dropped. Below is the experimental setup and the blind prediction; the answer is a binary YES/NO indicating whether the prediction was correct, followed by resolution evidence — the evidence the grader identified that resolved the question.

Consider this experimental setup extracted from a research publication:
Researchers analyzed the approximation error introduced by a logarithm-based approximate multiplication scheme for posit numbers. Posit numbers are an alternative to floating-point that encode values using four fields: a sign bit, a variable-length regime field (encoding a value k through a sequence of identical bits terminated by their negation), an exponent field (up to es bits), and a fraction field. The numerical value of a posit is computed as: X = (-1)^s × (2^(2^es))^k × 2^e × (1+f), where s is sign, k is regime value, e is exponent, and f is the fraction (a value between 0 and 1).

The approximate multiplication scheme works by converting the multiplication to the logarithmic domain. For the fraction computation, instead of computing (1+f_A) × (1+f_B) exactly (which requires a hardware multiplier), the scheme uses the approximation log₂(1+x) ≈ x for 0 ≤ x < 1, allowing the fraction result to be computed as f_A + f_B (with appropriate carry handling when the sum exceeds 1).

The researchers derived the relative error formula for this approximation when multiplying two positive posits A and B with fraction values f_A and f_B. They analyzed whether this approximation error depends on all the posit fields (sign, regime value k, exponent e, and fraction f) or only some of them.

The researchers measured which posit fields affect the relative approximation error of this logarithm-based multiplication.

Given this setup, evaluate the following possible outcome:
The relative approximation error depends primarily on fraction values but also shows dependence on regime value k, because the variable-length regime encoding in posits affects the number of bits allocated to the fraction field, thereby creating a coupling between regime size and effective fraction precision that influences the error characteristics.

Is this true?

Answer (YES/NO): NO